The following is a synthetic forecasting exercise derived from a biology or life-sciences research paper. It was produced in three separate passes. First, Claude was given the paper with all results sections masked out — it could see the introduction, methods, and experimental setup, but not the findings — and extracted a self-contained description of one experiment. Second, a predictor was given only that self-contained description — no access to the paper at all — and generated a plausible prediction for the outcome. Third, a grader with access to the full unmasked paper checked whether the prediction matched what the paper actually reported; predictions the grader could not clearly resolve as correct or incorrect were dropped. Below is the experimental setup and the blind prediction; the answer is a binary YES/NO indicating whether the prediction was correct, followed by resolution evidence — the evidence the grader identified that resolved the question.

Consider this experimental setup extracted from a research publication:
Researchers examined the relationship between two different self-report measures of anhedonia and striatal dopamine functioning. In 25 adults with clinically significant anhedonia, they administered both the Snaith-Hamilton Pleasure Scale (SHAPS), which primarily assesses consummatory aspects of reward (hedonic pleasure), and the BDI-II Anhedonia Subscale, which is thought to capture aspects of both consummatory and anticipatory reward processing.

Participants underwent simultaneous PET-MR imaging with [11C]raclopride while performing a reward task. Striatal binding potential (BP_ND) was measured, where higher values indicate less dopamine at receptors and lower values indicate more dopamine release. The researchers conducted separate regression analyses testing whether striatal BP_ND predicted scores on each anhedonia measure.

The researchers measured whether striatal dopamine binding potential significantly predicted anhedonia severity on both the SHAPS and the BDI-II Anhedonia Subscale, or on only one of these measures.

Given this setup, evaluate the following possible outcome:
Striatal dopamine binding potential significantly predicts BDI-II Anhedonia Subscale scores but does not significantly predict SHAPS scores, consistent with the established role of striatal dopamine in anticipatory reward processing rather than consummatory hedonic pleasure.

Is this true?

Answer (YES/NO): YES